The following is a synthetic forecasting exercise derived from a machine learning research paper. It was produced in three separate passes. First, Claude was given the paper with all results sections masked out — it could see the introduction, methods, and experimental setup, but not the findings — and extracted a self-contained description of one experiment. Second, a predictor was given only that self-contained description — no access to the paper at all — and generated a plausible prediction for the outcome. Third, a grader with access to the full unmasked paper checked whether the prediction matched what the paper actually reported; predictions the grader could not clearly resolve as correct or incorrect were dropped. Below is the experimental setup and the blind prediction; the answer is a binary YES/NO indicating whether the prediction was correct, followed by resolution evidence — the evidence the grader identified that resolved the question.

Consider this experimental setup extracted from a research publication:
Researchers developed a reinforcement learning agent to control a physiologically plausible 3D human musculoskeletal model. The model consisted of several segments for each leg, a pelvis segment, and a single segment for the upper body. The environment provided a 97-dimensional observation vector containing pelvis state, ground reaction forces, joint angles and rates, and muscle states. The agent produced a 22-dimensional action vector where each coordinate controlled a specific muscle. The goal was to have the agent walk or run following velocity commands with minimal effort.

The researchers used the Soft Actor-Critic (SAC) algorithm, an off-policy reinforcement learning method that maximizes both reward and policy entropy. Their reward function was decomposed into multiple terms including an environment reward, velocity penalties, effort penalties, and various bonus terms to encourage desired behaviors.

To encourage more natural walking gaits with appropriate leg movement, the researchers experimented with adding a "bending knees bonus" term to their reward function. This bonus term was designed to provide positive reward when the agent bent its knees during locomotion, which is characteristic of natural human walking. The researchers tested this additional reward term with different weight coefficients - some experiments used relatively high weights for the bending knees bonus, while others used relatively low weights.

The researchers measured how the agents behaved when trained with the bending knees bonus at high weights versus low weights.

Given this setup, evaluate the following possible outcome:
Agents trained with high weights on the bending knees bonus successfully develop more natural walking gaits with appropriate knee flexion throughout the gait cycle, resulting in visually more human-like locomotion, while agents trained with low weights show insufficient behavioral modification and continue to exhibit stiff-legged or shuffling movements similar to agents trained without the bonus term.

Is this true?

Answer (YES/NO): NO